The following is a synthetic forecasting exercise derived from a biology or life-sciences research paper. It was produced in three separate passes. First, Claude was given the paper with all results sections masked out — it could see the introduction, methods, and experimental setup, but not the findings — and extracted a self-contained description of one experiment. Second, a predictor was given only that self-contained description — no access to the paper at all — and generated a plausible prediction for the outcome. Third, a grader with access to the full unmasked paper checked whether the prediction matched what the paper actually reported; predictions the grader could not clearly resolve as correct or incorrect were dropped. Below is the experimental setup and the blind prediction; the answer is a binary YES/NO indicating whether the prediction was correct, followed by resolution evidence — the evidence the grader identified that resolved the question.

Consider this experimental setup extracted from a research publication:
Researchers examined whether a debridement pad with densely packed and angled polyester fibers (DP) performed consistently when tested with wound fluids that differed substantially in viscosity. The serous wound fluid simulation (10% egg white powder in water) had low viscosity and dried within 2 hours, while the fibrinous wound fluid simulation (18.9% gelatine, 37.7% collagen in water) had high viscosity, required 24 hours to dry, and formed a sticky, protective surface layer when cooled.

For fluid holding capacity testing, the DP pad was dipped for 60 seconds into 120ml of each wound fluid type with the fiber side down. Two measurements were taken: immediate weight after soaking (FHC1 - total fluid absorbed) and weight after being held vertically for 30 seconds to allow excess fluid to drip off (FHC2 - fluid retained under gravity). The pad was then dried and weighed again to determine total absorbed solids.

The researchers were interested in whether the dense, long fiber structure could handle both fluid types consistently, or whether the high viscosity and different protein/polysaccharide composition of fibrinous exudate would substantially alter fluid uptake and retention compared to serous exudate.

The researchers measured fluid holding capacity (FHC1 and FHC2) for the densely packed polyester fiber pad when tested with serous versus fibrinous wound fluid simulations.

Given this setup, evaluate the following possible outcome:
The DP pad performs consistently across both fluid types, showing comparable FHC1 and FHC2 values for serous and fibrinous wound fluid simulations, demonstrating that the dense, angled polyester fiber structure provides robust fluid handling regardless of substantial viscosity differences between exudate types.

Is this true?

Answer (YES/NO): NO